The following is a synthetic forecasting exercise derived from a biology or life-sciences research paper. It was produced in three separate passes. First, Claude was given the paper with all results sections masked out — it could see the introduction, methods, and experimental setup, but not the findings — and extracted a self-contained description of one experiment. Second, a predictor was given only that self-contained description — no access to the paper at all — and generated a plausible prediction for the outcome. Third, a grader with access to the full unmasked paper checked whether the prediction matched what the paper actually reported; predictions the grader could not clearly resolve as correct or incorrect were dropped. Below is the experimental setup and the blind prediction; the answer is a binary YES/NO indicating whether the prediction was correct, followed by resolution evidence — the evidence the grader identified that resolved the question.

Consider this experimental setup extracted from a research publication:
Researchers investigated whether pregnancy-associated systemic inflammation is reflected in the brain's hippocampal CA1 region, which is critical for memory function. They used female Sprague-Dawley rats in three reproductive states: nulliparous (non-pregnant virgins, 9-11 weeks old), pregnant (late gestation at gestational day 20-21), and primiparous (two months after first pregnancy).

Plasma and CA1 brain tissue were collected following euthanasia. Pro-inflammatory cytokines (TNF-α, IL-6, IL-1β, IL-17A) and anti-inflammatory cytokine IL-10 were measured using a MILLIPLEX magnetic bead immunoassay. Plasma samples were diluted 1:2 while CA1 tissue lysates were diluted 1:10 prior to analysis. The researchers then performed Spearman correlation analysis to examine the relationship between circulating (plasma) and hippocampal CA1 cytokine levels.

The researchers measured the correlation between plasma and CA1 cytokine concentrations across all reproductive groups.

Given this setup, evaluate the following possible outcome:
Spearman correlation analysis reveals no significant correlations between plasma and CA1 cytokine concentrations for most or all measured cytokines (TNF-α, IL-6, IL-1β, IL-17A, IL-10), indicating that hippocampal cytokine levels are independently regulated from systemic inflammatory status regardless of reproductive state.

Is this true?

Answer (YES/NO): YES